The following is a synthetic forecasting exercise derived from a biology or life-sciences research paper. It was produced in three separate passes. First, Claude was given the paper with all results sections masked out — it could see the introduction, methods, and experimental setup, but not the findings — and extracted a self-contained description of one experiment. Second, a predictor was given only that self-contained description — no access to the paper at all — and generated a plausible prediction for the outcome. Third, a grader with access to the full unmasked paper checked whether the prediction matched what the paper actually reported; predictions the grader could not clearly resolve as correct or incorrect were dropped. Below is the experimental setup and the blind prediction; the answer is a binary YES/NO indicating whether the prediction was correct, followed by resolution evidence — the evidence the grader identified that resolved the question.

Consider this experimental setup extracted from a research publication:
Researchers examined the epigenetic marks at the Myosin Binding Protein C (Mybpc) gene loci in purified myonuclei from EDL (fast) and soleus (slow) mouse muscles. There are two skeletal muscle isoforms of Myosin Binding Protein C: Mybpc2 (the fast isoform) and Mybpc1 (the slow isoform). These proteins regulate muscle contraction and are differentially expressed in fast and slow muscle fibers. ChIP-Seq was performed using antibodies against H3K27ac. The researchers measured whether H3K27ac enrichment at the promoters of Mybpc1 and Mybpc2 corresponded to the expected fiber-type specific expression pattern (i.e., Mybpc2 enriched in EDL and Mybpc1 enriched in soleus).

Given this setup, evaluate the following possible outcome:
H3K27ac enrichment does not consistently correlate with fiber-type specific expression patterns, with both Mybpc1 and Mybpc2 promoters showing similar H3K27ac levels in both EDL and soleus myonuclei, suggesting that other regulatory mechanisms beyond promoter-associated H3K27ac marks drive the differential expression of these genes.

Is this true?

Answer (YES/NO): NO